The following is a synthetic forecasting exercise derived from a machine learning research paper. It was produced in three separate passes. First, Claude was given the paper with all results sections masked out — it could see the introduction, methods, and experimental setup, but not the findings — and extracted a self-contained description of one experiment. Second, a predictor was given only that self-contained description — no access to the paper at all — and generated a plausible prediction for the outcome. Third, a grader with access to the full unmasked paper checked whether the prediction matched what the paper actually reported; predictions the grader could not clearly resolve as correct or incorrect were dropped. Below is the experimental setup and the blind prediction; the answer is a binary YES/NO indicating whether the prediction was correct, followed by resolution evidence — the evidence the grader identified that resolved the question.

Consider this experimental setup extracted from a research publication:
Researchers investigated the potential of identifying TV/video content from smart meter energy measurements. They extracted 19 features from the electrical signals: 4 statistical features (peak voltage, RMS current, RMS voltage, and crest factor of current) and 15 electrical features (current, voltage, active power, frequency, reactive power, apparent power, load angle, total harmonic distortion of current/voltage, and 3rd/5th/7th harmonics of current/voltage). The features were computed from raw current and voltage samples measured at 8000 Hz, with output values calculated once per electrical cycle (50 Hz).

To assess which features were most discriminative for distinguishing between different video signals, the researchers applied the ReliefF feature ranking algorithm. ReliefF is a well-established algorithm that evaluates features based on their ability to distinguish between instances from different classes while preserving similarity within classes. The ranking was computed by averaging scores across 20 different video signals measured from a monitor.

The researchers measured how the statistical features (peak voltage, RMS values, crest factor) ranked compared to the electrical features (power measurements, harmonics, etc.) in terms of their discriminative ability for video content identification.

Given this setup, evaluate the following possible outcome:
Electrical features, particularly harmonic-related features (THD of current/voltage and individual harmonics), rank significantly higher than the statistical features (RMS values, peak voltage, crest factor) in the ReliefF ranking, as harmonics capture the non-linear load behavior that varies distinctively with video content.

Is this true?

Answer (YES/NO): NO